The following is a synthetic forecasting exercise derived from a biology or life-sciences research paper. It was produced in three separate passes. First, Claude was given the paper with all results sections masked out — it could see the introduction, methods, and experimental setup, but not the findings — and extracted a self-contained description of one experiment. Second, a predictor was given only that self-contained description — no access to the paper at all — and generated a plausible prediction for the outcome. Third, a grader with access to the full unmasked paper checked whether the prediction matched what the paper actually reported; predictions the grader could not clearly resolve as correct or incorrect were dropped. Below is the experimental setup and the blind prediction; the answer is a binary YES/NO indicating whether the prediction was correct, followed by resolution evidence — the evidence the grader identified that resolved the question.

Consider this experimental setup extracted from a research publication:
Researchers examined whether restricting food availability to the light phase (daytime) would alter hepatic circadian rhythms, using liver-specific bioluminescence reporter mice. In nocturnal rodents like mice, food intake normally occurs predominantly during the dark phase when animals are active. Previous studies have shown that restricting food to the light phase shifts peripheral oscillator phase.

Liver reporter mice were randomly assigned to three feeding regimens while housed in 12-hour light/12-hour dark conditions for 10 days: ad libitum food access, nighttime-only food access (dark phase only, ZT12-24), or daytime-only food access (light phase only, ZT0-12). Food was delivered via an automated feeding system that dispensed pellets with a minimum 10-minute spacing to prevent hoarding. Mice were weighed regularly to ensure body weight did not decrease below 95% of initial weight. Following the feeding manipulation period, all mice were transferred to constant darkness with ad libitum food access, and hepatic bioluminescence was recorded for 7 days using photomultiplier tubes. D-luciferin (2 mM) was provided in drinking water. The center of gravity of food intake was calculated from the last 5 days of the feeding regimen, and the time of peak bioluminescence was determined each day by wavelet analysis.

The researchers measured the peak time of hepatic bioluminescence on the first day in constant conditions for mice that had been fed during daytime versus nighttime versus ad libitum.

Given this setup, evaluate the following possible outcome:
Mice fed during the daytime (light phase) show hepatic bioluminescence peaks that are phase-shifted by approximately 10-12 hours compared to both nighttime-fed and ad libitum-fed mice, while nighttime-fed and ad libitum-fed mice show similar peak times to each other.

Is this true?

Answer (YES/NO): NO